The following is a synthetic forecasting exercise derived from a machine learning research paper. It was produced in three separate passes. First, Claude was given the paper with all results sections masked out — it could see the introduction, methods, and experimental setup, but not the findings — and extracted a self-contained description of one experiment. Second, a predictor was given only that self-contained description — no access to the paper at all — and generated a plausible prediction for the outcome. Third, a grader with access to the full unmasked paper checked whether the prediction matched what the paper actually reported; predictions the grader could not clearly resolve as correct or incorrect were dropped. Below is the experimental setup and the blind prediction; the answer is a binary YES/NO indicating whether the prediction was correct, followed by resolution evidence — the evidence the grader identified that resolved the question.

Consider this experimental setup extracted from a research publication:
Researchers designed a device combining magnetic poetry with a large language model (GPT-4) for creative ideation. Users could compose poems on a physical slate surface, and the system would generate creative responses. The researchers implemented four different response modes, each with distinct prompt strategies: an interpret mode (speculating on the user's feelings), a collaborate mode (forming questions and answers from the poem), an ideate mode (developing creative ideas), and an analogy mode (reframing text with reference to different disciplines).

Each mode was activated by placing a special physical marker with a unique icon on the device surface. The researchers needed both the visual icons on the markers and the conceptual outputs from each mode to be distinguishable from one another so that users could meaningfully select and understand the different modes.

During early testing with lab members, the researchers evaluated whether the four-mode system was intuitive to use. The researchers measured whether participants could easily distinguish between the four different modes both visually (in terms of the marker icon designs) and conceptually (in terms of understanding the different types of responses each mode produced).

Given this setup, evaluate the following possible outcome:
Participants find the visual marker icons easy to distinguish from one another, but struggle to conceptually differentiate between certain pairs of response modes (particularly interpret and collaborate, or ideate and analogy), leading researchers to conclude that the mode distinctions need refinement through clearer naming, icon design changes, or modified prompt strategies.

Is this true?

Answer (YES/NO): NO